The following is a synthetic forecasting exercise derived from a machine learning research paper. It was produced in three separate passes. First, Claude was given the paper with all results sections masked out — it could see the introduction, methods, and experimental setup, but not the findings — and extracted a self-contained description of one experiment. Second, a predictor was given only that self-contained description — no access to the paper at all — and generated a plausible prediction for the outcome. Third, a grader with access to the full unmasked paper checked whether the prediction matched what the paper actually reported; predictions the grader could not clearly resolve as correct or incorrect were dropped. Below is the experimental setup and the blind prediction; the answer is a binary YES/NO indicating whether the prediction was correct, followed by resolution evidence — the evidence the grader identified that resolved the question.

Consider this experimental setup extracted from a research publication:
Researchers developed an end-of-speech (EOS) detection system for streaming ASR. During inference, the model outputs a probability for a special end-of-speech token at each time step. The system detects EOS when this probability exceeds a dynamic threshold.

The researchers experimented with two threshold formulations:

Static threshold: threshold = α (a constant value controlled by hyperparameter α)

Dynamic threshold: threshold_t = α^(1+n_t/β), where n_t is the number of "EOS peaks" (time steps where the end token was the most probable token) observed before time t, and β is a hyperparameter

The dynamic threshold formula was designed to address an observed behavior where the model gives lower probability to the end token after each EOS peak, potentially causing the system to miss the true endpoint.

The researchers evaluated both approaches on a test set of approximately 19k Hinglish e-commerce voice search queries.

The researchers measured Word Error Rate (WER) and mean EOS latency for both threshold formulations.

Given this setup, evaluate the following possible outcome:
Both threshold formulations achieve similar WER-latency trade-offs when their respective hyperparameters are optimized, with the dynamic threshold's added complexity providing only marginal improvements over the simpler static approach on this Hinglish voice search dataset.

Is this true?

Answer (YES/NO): YES